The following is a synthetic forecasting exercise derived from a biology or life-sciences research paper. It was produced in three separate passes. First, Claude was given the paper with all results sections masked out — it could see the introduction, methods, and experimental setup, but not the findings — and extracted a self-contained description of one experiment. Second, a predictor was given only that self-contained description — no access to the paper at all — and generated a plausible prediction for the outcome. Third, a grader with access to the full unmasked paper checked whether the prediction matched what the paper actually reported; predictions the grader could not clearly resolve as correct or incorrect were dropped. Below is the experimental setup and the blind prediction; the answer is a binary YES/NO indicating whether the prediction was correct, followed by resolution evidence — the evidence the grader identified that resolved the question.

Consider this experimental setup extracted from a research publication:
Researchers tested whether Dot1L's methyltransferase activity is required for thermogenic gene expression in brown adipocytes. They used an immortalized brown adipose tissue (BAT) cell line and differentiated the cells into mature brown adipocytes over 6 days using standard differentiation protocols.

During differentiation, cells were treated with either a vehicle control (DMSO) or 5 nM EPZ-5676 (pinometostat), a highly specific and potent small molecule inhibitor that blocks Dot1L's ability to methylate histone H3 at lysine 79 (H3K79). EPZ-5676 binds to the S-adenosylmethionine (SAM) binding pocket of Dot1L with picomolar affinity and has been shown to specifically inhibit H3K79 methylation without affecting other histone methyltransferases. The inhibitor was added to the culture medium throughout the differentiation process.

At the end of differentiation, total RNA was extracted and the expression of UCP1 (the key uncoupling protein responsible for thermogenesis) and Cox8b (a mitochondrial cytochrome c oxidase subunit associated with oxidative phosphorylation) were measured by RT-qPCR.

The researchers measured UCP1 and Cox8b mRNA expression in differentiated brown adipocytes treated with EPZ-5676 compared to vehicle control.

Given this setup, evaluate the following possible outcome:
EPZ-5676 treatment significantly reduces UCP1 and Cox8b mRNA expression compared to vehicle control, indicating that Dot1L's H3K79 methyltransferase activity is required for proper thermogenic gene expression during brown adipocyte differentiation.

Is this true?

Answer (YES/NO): YES